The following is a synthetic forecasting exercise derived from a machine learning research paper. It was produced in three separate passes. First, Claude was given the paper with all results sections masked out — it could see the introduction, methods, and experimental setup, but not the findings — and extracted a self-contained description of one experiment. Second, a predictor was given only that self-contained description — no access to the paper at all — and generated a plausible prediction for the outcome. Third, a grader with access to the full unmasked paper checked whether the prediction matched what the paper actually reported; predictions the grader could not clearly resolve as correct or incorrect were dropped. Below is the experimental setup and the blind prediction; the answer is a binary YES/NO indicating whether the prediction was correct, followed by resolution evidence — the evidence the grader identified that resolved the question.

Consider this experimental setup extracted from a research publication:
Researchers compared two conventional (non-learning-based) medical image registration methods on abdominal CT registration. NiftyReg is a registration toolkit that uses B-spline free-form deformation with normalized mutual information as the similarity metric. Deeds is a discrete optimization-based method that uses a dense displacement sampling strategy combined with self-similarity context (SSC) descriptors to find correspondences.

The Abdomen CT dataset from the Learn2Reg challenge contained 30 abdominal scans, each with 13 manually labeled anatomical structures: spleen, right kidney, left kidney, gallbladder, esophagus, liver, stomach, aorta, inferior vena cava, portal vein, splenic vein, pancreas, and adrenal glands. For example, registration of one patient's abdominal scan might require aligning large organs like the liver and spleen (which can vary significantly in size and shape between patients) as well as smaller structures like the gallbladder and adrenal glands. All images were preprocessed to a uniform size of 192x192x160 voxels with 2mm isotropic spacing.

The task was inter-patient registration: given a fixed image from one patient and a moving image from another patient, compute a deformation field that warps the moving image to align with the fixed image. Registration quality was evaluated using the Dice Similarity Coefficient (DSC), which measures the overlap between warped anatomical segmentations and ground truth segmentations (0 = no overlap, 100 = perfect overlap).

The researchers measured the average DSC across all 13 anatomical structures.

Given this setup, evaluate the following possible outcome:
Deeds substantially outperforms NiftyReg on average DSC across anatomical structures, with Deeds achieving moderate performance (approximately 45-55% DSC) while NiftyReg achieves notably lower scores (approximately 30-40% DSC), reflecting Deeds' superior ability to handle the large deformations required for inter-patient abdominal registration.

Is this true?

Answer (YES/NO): YES